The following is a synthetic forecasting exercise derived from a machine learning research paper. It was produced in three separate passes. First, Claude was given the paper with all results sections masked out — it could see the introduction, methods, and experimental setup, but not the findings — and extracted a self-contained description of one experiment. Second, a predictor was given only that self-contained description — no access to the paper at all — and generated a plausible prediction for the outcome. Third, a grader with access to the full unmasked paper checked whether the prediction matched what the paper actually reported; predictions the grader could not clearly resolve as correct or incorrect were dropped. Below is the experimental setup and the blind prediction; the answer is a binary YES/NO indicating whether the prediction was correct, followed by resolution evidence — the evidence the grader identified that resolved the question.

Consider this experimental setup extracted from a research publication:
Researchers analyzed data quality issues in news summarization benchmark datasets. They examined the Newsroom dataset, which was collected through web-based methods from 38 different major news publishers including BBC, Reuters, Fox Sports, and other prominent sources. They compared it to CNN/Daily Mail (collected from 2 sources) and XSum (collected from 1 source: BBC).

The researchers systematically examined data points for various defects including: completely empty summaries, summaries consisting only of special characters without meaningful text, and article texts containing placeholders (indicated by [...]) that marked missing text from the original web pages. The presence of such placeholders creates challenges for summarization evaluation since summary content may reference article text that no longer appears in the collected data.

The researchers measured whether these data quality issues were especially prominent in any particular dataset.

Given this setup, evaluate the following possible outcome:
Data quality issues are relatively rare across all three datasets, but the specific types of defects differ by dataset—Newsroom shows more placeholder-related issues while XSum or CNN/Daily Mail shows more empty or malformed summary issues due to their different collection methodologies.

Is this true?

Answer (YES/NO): NO